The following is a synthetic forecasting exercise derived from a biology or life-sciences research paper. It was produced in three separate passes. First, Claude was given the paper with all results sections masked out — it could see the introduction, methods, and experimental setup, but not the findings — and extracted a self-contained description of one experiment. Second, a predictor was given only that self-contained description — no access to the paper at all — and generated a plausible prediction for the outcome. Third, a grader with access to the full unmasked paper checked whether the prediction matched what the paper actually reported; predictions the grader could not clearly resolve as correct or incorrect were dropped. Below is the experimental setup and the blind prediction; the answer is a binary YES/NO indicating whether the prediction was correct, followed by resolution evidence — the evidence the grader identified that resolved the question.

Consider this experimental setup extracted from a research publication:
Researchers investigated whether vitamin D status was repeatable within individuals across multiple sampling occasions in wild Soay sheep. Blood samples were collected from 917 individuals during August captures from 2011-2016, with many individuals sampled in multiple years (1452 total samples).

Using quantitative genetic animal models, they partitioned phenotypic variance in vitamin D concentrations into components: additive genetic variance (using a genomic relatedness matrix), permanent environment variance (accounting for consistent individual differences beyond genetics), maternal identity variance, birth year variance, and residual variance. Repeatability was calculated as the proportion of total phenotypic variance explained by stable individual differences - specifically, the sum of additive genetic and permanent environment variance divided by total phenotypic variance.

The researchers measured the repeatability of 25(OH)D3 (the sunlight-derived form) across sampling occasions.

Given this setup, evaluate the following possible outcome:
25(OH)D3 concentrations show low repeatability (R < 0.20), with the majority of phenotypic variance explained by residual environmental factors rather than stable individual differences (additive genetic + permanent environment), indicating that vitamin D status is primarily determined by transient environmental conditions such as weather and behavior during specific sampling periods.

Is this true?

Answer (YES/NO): NO